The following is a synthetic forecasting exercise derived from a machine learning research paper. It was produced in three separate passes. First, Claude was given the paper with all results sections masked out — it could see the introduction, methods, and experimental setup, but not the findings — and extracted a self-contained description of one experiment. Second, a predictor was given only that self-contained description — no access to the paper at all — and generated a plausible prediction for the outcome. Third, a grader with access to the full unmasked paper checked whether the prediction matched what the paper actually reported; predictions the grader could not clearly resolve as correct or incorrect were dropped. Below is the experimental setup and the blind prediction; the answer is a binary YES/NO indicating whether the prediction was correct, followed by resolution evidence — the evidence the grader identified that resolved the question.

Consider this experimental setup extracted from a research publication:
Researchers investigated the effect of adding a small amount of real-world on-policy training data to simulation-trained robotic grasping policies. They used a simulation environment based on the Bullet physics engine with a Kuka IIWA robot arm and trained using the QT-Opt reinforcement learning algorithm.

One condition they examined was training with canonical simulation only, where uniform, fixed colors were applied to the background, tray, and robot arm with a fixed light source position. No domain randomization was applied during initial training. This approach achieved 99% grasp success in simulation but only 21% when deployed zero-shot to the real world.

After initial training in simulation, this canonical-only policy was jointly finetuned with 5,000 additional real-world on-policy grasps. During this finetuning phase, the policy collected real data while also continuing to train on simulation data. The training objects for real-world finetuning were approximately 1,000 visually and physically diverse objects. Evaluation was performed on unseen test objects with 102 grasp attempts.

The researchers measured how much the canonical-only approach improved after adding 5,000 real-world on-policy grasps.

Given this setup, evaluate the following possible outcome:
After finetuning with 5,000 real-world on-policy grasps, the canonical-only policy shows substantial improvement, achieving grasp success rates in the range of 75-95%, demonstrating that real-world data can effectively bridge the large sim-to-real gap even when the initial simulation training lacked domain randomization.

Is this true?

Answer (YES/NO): NO